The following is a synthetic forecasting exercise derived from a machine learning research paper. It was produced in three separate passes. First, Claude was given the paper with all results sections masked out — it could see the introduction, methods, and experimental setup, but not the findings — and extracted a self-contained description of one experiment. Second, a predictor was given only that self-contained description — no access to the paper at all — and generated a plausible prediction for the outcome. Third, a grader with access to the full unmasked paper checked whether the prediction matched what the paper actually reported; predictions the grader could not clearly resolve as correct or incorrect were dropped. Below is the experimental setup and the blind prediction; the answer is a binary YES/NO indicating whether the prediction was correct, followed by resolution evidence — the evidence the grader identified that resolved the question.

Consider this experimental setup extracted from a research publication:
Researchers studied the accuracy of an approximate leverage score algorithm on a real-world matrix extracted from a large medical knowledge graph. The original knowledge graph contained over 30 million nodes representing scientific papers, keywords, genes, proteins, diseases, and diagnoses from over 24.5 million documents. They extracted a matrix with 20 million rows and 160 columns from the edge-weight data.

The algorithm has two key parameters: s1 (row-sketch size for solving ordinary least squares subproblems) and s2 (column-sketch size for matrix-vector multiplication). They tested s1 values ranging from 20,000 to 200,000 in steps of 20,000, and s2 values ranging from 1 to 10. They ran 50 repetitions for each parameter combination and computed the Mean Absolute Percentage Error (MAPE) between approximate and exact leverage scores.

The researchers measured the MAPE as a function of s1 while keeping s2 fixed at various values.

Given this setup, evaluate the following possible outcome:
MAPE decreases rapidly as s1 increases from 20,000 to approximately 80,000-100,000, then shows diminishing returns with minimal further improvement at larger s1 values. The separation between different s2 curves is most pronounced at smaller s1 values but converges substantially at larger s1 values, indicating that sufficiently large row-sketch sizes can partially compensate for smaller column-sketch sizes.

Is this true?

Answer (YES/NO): NO